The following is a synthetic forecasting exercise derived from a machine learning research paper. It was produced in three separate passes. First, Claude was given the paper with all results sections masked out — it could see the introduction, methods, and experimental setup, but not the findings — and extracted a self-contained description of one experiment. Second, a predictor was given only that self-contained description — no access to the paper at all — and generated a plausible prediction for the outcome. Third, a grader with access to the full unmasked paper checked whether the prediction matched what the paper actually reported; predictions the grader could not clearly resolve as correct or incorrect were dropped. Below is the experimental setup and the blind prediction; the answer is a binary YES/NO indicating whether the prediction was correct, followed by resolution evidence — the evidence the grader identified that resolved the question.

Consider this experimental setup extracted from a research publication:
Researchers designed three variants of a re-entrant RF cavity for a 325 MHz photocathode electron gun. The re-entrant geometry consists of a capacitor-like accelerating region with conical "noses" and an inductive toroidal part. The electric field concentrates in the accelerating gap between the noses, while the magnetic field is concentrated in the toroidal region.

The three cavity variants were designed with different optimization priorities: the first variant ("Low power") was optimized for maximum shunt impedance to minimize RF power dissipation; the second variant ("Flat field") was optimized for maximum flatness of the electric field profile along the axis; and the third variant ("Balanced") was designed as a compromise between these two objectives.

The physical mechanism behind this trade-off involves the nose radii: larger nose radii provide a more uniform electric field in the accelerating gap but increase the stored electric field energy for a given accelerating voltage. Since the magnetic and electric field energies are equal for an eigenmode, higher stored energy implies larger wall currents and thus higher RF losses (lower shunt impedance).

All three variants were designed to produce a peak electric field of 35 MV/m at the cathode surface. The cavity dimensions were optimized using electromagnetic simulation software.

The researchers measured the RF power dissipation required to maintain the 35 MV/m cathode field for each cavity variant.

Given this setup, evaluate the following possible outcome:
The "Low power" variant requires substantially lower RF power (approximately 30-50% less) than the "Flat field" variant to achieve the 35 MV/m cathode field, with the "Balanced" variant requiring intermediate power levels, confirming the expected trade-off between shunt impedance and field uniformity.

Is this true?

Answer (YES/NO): YES